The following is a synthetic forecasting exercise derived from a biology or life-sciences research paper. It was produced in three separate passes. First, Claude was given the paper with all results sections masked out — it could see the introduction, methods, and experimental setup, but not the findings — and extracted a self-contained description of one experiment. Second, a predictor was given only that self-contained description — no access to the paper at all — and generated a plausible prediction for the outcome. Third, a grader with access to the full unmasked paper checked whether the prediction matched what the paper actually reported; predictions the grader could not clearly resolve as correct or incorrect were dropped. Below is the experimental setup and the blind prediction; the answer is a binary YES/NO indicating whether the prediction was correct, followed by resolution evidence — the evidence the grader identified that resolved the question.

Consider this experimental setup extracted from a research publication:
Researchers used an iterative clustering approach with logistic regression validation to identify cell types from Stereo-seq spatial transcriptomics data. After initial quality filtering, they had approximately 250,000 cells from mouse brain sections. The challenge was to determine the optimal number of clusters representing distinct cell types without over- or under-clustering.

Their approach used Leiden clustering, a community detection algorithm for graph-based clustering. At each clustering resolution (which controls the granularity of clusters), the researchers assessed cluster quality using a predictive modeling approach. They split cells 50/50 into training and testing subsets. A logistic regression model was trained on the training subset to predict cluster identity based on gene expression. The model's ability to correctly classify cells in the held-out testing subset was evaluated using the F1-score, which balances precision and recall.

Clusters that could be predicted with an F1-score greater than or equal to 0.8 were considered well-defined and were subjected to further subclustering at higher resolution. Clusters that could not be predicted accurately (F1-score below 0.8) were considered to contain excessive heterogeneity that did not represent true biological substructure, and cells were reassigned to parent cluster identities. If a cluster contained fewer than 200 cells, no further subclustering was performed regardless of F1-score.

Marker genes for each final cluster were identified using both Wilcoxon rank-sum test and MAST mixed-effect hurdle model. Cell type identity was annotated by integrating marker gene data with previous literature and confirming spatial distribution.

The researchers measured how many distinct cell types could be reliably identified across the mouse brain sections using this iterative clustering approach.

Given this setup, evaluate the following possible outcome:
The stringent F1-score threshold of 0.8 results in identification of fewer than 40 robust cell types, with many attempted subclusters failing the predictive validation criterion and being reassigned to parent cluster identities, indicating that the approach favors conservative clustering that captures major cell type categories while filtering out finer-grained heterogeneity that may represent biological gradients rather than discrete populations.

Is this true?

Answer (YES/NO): YES